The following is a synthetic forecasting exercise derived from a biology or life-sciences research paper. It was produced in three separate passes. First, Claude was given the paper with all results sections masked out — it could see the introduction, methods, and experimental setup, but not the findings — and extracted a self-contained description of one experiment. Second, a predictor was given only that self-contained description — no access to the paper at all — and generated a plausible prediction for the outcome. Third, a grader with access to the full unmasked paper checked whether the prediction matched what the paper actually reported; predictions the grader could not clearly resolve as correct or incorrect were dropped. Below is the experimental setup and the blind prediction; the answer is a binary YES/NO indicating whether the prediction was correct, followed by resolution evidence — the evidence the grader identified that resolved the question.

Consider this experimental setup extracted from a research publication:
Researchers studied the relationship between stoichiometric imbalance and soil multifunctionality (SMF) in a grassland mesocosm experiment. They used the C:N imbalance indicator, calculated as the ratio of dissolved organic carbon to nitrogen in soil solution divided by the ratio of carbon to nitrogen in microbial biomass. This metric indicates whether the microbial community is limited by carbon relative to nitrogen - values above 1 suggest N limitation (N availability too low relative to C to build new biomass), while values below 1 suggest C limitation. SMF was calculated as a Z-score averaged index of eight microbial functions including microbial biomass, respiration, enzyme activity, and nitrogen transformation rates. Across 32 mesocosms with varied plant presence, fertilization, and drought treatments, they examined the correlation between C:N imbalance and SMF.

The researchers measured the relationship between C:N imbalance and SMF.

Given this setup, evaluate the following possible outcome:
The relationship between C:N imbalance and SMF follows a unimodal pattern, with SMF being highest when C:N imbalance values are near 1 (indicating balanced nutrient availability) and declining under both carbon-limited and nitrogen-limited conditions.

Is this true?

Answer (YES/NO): NO